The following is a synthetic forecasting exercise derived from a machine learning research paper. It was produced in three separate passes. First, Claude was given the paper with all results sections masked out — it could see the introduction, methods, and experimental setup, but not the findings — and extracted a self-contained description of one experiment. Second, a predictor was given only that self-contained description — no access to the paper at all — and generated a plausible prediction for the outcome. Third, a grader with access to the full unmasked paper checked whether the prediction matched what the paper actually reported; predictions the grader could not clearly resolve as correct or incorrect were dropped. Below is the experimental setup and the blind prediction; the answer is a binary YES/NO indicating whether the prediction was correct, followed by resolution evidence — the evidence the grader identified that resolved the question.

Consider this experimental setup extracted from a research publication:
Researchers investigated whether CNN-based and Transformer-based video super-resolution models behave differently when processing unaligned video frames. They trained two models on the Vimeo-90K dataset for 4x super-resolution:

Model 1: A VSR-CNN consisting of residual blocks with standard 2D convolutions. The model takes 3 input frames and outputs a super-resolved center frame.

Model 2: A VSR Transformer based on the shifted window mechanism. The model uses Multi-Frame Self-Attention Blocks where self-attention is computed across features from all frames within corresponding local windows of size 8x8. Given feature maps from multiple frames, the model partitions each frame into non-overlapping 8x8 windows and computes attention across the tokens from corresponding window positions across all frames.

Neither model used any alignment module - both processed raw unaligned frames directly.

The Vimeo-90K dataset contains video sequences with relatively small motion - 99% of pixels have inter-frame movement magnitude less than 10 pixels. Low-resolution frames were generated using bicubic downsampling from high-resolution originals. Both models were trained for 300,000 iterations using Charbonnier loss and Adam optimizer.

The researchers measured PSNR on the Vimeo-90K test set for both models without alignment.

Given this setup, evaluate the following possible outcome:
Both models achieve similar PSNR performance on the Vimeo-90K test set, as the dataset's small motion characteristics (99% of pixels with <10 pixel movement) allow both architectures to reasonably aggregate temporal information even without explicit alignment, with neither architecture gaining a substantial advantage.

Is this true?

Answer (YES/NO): NO